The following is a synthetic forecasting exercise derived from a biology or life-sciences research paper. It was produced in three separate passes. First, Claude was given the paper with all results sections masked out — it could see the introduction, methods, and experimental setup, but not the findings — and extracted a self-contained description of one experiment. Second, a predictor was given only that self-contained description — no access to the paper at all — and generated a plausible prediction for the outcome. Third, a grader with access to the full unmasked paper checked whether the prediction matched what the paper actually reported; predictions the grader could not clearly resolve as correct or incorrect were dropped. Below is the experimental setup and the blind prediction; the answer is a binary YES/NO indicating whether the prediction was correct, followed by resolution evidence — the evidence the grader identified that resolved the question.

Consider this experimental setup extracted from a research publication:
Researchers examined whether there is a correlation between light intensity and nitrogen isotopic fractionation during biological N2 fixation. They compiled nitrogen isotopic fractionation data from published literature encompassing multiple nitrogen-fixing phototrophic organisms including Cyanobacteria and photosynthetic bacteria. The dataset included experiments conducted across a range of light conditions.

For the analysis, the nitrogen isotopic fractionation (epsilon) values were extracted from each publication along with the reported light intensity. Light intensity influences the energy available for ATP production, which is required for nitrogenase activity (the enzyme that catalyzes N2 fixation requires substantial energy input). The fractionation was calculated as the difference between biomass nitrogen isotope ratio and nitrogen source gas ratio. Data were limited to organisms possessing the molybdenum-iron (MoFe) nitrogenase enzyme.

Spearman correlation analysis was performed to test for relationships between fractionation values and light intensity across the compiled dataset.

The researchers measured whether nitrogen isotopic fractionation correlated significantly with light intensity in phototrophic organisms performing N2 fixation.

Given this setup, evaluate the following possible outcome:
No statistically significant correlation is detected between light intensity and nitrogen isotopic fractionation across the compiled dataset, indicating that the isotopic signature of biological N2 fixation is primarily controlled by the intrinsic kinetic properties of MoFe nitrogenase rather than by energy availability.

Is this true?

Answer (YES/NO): NO